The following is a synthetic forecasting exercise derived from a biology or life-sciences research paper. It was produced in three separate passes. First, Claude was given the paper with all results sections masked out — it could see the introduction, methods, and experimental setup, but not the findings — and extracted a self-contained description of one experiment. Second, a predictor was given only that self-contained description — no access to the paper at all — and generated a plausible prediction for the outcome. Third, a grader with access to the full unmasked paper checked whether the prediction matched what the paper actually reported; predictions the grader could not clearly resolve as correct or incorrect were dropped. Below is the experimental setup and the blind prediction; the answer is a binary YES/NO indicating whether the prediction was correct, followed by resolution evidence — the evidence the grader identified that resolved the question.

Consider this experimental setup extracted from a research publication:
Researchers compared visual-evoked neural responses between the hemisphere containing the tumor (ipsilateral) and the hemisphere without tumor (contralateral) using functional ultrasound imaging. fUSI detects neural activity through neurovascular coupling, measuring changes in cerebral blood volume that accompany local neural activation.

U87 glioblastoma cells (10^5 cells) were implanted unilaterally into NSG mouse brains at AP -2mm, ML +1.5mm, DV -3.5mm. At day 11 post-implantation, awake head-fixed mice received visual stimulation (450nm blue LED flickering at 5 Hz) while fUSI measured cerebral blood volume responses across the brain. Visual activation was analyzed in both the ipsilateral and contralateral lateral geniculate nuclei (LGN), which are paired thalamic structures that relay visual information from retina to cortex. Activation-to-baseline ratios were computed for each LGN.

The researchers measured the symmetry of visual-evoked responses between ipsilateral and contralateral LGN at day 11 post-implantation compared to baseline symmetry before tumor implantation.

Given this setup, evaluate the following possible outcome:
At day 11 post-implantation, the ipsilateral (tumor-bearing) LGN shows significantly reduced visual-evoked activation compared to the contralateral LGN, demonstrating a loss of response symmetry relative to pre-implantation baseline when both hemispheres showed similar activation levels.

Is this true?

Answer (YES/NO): YES